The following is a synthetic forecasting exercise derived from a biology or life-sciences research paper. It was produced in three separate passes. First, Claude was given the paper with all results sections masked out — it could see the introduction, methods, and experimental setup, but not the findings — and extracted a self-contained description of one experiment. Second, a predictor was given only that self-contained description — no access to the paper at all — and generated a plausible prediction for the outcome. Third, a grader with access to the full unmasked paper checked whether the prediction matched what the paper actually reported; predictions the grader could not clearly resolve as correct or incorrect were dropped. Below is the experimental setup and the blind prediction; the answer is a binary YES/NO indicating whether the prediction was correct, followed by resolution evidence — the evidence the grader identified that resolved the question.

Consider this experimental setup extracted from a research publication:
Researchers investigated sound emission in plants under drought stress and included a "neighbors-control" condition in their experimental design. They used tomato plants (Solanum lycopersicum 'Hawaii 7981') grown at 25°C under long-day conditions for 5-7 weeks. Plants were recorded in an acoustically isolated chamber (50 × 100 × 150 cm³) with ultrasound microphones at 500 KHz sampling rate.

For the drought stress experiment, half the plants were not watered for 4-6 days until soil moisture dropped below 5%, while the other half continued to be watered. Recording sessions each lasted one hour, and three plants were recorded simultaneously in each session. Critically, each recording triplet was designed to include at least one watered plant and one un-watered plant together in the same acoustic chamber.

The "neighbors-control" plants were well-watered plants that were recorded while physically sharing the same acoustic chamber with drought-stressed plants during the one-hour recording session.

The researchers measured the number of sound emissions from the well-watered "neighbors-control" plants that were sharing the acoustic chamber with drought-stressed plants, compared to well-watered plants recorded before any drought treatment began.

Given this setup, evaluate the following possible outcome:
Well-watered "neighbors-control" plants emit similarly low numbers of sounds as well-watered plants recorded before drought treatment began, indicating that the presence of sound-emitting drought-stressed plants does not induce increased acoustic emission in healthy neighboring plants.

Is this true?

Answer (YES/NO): YES